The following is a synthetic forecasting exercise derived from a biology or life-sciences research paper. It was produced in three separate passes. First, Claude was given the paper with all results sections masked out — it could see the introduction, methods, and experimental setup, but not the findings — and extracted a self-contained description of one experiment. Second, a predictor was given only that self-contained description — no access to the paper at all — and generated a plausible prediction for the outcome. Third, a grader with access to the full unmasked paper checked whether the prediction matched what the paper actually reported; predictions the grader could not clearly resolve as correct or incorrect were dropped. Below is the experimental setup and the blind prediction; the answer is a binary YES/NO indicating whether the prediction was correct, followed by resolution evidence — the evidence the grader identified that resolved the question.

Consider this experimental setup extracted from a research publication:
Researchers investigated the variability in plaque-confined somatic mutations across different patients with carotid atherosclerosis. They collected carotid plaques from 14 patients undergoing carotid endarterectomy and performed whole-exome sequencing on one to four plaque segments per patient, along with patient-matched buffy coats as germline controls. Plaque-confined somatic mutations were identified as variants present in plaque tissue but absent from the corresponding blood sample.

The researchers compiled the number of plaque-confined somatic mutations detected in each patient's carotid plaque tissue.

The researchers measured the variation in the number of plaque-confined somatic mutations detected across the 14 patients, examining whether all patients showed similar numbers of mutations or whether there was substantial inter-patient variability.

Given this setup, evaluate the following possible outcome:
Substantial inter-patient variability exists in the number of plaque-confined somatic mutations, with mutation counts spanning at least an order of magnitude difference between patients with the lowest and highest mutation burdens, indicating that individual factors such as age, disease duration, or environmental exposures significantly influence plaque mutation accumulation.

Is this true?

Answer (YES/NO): YES